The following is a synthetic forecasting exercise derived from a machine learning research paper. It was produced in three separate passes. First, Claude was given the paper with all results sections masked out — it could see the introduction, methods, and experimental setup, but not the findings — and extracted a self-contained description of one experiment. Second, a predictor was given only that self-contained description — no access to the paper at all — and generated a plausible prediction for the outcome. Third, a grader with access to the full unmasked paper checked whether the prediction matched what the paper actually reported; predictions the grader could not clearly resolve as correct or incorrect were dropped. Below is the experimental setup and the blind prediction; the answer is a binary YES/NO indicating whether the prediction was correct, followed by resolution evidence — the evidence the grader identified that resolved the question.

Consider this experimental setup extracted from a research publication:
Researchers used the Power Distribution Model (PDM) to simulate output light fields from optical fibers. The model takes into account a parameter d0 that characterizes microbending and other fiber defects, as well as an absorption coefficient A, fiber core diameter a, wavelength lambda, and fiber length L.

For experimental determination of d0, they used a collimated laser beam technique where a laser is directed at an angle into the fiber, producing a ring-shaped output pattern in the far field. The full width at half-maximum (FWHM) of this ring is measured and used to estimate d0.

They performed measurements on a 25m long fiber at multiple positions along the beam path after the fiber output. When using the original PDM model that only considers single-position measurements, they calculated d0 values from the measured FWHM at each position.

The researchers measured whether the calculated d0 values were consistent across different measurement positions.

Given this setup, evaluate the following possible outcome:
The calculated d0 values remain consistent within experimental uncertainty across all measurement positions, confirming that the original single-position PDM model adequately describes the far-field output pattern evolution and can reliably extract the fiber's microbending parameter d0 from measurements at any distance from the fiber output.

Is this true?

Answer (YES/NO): NO